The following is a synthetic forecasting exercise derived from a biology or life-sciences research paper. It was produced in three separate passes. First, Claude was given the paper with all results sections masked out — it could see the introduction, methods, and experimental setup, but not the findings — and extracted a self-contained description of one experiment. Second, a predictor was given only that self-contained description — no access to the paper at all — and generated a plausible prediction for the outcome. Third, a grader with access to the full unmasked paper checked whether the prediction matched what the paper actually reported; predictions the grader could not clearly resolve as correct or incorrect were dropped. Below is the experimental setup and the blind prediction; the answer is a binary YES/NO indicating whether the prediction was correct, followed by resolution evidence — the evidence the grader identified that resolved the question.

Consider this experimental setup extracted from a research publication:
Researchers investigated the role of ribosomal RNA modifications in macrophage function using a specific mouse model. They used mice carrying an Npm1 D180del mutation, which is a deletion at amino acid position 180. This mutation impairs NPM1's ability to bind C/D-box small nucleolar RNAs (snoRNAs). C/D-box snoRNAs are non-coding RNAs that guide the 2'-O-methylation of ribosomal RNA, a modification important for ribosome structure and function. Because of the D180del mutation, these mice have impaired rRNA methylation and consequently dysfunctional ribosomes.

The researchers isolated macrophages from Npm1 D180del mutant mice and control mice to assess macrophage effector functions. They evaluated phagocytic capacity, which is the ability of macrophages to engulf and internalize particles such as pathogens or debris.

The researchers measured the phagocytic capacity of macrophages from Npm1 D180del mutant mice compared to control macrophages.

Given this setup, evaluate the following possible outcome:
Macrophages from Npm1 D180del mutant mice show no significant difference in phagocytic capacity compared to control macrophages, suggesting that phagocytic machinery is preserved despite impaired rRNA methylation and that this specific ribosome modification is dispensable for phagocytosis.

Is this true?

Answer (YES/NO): NO